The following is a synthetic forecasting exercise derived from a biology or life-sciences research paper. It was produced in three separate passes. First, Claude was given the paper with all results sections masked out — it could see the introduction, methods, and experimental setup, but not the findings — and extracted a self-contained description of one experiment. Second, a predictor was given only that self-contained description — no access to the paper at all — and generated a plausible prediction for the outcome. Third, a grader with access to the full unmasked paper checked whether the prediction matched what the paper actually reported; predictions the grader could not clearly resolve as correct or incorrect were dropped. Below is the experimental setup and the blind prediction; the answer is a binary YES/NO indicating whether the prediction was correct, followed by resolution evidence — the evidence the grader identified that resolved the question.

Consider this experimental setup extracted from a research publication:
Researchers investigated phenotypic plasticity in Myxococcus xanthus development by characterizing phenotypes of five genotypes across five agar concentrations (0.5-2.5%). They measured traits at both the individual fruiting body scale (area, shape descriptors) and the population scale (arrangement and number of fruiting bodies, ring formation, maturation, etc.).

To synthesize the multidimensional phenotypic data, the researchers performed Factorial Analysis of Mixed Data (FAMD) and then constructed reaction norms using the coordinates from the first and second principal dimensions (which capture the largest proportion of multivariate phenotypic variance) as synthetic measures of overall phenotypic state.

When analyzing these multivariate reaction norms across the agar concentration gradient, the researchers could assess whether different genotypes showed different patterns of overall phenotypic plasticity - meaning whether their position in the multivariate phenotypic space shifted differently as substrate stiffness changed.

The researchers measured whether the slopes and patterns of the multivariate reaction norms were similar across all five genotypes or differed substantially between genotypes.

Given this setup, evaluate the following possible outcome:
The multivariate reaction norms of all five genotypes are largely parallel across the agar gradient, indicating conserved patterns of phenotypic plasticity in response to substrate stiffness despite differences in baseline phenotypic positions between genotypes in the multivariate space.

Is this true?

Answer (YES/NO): NO